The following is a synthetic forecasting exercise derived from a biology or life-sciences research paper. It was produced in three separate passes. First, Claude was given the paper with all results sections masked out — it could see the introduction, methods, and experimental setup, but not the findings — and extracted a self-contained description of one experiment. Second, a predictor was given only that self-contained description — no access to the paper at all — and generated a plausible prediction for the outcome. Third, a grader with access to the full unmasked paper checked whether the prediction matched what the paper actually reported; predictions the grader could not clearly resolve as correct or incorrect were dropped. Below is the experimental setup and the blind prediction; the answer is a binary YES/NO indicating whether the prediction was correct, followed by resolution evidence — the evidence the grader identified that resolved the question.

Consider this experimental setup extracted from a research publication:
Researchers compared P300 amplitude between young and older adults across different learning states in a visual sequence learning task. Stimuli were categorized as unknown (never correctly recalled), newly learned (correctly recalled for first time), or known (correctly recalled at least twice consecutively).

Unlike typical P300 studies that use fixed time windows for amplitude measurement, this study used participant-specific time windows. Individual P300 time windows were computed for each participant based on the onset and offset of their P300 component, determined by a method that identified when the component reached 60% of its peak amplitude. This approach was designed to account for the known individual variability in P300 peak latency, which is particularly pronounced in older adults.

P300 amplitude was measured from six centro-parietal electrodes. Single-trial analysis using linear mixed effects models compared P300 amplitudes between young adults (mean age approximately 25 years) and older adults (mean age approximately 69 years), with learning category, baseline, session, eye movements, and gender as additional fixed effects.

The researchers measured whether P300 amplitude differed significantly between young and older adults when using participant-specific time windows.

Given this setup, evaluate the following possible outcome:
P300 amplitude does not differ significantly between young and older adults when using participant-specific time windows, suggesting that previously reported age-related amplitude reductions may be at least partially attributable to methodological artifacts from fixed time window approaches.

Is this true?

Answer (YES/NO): NO